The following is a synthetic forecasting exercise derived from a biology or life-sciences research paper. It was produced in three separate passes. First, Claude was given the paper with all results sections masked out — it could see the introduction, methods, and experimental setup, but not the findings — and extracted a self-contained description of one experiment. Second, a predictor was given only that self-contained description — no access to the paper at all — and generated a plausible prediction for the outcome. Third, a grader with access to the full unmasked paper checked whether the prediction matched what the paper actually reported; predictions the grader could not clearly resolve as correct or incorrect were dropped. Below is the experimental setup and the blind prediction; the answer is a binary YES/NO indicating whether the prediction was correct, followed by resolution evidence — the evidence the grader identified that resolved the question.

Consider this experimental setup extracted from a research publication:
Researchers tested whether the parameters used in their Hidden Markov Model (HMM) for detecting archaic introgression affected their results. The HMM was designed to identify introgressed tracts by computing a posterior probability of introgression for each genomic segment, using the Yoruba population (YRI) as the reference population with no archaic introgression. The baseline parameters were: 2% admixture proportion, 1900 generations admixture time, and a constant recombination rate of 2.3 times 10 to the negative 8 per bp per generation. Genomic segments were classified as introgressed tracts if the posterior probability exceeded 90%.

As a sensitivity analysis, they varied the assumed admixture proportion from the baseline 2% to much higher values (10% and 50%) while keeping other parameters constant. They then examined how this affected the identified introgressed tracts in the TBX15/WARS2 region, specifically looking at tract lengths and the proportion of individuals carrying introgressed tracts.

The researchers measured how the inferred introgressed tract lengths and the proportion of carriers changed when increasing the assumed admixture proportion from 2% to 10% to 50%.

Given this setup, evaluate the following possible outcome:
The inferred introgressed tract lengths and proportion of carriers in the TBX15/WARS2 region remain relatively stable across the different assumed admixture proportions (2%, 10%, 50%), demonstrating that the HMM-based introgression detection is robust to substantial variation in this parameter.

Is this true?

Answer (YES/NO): YES